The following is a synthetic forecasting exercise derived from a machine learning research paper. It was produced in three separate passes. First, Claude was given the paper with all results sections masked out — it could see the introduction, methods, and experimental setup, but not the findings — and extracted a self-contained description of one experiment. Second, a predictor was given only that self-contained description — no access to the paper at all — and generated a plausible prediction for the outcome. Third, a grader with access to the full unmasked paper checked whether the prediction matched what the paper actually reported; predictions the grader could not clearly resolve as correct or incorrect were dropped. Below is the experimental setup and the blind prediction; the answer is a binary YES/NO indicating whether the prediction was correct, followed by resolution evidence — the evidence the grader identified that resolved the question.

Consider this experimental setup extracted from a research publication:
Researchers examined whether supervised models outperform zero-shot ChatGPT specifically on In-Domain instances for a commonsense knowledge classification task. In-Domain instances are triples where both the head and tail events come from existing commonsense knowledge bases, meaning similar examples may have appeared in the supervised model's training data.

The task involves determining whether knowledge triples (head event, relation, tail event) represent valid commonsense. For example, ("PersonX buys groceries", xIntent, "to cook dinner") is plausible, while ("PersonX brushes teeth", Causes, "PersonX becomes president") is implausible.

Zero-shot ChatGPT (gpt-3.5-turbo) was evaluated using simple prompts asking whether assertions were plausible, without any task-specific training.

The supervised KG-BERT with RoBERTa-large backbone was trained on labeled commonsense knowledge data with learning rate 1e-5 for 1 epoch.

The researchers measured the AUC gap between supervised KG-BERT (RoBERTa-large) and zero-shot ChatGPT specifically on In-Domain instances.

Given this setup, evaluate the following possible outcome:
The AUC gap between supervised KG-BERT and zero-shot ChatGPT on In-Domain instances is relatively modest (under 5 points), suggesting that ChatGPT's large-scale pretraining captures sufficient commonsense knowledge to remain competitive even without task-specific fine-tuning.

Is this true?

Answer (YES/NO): NO